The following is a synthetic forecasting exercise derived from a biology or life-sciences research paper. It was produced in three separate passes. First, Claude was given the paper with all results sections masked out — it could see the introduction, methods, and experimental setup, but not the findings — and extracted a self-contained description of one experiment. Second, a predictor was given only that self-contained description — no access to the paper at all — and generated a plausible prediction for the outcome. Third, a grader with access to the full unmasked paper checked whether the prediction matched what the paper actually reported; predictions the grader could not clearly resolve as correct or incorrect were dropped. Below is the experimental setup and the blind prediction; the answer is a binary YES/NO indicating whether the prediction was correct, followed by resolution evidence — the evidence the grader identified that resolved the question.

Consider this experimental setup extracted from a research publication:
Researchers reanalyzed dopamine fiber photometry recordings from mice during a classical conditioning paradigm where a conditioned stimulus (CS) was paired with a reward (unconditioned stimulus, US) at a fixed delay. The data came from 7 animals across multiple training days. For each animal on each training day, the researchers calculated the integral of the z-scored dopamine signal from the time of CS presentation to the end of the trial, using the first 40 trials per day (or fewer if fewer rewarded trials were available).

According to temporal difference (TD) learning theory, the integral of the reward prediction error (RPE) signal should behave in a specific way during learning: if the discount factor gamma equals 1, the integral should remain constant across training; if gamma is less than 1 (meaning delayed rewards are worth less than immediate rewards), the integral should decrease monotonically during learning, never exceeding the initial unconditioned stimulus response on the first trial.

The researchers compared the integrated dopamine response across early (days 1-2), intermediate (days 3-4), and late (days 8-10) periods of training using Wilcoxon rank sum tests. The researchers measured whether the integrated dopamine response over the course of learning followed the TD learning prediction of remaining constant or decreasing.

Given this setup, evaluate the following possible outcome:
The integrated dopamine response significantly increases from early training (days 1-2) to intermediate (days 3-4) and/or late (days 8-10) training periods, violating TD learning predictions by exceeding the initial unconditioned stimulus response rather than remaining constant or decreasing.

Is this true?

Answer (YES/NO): YES